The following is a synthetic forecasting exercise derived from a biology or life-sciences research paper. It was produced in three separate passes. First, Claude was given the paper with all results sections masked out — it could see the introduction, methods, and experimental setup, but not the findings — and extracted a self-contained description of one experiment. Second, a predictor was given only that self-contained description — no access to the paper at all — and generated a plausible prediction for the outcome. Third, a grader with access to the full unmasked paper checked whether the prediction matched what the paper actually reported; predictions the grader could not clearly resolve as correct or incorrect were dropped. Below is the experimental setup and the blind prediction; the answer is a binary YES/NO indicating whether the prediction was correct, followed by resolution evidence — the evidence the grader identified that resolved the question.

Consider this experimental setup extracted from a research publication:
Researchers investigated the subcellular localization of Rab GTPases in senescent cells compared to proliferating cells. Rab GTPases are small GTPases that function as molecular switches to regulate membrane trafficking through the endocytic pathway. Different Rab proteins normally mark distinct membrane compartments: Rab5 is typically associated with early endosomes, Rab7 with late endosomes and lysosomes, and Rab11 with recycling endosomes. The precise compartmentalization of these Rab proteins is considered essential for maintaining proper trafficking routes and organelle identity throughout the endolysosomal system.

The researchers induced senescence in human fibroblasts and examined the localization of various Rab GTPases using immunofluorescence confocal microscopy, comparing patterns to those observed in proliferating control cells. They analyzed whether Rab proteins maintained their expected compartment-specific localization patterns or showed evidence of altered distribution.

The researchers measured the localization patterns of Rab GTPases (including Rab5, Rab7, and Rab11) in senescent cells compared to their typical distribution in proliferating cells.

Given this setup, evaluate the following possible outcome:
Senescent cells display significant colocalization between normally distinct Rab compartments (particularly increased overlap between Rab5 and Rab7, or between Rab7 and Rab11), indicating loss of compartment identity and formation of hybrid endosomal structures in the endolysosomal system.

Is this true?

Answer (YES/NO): NO